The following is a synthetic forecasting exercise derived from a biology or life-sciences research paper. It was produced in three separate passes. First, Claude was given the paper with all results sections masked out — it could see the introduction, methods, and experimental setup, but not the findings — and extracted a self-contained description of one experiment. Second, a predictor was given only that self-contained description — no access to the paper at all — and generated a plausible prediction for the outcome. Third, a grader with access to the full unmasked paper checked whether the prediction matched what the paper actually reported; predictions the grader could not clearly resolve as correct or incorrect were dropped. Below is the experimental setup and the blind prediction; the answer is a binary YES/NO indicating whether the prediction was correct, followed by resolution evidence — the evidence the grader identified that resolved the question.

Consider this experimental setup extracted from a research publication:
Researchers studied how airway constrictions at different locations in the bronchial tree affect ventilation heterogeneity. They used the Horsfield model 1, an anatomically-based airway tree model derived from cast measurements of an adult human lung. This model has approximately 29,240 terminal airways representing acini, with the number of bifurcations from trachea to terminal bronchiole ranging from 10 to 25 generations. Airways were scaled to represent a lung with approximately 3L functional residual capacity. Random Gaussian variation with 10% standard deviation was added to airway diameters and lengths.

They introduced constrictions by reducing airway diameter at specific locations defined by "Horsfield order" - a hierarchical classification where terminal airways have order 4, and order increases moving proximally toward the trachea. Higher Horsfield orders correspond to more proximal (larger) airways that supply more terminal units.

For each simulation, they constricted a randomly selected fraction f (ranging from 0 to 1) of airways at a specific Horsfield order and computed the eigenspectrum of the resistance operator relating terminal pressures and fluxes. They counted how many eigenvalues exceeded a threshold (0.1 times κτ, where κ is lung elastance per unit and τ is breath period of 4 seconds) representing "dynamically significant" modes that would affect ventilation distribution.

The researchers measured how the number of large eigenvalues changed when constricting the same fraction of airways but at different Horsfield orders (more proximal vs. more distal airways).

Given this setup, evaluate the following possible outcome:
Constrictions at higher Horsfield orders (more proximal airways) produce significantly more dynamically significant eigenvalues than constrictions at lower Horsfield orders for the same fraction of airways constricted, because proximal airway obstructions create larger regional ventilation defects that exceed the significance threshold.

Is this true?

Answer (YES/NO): NO